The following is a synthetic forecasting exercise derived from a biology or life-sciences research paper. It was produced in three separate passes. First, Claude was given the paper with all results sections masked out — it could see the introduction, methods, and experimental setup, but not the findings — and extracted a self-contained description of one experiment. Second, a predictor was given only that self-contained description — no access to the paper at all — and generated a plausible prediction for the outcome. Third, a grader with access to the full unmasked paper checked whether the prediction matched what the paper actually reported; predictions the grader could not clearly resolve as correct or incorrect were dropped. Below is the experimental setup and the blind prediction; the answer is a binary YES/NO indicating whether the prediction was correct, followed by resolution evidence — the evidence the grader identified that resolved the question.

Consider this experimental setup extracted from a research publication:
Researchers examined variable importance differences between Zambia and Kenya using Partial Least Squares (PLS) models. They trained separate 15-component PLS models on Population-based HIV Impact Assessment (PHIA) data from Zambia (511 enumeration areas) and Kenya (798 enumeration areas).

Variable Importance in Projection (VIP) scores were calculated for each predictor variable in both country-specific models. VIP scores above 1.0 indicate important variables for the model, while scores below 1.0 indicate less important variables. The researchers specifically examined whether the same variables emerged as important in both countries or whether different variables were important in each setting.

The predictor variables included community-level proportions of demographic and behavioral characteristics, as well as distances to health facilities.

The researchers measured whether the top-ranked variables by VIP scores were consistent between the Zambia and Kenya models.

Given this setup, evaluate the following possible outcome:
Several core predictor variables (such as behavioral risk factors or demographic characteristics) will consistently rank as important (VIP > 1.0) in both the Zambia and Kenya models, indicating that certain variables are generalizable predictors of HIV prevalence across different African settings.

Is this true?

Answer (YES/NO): NO